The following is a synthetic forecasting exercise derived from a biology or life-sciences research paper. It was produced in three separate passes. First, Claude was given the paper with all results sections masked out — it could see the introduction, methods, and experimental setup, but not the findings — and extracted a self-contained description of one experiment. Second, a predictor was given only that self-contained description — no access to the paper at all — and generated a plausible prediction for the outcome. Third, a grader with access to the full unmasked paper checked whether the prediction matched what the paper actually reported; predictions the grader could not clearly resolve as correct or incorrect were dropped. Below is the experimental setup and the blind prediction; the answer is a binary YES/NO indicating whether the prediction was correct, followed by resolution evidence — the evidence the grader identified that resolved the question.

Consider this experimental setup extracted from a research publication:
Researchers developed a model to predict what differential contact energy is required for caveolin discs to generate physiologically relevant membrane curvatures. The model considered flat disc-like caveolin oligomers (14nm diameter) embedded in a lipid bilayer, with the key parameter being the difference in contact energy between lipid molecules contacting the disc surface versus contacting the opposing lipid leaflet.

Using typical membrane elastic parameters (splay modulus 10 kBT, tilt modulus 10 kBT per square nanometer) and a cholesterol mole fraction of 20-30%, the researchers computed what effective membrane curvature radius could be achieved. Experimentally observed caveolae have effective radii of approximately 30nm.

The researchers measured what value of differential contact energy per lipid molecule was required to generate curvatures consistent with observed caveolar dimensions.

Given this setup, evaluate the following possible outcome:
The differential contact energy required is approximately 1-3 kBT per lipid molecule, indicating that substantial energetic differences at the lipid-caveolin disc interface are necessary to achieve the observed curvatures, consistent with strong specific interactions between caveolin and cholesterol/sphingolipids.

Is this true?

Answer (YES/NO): NO